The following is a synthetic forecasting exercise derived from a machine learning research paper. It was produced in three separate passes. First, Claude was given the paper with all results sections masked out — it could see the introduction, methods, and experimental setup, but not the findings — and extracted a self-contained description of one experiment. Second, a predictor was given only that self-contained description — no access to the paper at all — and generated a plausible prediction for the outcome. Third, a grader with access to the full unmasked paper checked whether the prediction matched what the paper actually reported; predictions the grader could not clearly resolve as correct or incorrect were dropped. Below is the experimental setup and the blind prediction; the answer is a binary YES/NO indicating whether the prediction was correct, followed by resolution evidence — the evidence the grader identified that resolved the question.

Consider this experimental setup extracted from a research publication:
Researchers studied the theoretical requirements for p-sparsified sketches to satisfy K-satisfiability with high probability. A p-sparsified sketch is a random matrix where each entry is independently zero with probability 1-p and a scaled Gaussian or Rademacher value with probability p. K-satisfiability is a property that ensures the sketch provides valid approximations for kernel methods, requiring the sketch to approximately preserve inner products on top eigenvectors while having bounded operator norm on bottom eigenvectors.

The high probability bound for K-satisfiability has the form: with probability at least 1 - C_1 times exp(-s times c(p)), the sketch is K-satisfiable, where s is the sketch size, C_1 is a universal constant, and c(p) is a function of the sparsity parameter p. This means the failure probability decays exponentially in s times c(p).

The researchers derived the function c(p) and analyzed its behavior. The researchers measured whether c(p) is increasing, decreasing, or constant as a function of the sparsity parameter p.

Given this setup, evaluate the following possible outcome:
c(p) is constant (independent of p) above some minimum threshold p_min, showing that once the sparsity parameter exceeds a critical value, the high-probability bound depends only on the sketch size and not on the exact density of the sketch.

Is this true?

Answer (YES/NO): NO